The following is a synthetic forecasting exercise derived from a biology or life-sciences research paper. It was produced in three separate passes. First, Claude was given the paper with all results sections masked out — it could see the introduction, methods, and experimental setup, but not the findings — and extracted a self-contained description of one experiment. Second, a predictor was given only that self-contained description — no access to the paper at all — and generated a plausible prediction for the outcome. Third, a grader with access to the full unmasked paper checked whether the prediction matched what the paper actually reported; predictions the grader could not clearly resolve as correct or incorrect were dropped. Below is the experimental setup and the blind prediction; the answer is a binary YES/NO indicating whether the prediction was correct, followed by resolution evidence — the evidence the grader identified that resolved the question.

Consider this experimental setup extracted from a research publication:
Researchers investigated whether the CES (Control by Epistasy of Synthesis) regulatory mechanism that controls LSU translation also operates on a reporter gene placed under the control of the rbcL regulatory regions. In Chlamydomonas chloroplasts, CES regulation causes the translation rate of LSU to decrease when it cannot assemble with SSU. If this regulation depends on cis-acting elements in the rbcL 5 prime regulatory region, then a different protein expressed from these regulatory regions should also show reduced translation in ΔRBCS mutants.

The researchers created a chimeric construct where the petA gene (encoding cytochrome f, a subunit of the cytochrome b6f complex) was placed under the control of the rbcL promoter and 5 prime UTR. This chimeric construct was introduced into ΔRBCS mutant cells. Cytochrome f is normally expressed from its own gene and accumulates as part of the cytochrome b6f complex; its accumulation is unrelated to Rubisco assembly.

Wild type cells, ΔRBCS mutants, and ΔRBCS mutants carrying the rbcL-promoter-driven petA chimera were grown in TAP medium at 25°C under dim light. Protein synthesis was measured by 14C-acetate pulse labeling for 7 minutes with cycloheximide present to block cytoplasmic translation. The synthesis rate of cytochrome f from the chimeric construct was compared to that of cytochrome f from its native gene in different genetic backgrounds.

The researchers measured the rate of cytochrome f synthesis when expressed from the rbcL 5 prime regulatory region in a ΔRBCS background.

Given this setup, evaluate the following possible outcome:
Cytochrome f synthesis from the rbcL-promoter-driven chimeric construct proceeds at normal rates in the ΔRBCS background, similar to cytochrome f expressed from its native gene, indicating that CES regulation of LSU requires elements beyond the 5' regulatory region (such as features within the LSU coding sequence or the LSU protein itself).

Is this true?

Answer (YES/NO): NO